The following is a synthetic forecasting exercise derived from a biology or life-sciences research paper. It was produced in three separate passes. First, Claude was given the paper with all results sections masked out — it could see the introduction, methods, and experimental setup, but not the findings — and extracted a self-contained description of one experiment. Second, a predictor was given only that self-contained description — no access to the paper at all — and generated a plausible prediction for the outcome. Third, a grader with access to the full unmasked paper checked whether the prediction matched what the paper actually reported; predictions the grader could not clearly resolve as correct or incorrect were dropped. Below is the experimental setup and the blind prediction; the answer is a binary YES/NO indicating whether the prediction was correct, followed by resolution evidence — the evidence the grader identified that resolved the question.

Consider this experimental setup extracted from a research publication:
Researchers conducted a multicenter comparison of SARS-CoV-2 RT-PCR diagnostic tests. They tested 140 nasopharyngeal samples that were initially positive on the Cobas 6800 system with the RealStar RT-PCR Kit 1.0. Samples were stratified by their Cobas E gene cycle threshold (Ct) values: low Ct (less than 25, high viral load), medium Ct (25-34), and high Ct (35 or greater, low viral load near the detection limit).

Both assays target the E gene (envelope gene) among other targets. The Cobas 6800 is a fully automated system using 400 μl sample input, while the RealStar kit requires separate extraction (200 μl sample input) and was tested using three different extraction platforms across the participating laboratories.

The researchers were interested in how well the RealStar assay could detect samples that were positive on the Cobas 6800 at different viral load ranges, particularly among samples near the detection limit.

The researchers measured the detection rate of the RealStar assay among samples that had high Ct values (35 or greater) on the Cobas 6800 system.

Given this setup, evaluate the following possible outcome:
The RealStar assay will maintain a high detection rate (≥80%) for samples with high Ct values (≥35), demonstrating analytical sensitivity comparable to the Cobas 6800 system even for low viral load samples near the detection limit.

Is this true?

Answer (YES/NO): NO